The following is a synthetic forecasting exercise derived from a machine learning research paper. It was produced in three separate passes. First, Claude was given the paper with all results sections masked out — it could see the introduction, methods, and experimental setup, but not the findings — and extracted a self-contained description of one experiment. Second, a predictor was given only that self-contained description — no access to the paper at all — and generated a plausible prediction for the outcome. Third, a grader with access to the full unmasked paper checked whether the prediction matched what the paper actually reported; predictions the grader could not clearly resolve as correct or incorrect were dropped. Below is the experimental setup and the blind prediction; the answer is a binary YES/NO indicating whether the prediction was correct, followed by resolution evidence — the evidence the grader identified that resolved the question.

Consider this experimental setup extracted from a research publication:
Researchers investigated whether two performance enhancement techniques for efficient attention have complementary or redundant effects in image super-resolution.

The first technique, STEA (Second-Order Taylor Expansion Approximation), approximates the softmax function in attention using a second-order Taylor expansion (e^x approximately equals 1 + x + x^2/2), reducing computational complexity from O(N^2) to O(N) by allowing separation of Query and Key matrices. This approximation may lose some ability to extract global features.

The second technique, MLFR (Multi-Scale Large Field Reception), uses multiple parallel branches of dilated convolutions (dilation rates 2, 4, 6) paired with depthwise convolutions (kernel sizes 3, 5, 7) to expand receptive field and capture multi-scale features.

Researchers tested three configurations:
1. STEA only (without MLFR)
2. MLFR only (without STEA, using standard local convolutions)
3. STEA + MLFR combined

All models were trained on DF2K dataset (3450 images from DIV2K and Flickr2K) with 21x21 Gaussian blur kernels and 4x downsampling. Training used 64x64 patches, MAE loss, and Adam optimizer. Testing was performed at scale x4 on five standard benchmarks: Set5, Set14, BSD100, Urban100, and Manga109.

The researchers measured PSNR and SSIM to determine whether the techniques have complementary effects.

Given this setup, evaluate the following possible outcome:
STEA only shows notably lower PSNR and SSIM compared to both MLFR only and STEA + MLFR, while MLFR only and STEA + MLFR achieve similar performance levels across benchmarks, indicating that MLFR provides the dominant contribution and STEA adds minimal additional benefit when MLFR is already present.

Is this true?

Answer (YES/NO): NO